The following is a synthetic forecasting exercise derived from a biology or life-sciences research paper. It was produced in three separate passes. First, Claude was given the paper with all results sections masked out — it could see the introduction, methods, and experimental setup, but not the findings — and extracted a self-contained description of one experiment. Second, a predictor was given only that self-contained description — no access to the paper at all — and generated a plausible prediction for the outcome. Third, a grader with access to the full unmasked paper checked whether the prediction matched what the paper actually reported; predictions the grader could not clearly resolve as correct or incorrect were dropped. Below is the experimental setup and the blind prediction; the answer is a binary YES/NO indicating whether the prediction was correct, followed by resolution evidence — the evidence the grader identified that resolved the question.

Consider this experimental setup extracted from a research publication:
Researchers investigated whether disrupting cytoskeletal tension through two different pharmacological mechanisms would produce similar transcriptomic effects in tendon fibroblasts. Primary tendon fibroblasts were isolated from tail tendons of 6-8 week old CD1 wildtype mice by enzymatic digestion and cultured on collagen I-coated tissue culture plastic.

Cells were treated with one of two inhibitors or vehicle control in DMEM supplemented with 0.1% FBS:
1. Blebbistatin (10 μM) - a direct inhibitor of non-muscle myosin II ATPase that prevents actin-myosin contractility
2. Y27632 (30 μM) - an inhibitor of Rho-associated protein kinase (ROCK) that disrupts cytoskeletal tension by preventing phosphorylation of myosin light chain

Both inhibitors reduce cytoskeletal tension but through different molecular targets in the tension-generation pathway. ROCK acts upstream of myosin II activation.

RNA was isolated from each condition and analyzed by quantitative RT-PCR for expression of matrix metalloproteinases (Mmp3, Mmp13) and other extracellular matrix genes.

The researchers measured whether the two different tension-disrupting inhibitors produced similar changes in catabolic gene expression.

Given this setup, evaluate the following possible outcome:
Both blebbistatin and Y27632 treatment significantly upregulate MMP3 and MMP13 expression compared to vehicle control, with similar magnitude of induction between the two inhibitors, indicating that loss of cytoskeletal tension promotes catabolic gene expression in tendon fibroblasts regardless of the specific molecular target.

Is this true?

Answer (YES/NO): NO